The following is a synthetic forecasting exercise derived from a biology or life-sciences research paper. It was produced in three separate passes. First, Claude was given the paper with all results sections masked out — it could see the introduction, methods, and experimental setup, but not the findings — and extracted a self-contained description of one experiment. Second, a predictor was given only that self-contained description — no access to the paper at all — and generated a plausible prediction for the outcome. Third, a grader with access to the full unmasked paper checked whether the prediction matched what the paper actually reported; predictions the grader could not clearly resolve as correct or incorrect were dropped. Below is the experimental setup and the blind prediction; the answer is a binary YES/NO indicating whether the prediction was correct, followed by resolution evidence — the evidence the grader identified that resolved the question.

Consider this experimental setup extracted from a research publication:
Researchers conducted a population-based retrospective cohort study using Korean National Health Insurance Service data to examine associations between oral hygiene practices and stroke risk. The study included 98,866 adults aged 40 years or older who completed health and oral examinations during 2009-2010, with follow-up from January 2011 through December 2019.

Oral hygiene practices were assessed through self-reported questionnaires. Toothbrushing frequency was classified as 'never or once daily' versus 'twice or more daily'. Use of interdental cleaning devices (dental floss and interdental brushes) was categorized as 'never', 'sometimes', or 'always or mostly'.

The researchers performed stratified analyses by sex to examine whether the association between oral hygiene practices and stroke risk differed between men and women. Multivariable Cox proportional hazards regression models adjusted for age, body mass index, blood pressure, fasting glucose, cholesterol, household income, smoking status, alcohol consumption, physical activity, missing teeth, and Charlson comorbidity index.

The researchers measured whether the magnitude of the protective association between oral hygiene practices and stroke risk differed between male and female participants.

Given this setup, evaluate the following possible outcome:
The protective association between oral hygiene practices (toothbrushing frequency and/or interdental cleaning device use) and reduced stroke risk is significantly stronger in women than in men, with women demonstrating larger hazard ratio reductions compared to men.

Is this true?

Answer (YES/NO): NO